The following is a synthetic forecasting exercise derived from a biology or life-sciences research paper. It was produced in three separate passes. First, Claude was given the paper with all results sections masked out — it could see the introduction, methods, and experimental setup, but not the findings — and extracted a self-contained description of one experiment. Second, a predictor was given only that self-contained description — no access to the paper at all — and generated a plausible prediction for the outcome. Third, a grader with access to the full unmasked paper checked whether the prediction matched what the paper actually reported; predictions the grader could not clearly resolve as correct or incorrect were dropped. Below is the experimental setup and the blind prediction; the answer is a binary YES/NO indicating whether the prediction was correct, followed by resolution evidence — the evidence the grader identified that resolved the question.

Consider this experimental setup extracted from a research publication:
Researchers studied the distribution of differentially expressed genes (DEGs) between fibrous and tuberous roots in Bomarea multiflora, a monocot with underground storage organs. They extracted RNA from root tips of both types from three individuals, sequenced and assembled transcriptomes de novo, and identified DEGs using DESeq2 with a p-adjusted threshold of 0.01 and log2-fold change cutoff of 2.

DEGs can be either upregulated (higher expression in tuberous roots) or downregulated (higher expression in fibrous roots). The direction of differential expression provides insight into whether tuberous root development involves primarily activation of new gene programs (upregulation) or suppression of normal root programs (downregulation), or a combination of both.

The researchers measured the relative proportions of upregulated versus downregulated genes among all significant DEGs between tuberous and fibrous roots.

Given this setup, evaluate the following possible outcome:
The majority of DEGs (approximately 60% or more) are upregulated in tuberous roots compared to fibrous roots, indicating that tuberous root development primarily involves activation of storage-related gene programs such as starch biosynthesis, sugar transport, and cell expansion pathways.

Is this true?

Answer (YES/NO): NO